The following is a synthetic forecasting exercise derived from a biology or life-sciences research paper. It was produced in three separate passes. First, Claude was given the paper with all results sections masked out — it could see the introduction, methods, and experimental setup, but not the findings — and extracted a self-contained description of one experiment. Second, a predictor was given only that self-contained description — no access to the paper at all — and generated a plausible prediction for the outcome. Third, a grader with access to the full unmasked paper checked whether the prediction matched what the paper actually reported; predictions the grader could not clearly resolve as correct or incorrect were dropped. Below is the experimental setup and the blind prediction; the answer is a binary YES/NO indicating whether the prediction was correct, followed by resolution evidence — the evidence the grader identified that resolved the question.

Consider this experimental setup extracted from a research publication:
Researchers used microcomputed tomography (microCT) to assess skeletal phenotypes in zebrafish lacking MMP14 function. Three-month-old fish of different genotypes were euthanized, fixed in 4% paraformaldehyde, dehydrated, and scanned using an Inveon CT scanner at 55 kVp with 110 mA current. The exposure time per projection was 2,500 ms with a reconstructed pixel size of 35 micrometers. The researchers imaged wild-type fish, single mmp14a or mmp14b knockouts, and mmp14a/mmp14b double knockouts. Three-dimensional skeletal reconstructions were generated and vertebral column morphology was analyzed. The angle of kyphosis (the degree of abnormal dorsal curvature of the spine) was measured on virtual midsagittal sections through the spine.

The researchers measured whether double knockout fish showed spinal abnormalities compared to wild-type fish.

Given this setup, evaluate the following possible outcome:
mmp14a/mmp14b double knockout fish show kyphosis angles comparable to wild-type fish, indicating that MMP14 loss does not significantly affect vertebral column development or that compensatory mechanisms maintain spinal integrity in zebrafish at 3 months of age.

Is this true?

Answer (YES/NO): NO